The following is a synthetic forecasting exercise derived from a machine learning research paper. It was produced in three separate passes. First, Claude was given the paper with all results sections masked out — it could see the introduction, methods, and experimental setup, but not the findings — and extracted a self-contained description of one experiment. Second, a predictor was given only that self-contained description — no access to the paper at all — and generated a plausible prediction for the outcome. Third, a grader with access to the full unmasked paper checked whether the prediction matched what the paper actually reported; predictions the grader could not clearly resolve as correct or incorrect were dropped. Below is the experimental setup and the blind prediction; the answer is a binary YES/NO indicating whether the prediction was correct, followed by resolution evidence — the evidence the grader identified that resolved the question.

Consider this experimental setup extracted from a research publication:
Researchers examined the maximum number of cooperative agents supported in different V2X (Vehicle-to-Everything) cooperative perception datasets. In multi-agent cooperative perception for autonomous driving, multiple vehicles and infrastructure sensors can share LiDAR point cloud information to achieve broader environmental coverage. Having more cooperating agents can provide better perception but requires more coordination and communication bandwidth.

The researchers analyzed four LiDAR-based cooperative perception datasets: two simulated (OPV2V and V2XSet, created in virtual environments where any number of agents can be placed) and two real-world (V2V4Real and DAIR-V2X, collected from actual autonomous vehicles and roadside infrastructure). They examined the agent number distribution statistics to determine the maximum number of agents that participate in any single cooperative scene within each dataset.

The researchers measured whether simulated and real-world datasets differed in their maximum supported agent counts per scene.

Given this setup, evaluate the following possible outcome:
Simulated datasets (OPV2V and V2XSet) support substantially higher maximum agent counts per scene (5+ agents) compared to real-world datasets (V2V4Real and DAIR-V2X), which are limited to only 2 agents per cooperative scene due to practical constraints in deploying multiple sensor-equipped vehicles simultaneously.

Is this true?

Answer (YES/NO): YES